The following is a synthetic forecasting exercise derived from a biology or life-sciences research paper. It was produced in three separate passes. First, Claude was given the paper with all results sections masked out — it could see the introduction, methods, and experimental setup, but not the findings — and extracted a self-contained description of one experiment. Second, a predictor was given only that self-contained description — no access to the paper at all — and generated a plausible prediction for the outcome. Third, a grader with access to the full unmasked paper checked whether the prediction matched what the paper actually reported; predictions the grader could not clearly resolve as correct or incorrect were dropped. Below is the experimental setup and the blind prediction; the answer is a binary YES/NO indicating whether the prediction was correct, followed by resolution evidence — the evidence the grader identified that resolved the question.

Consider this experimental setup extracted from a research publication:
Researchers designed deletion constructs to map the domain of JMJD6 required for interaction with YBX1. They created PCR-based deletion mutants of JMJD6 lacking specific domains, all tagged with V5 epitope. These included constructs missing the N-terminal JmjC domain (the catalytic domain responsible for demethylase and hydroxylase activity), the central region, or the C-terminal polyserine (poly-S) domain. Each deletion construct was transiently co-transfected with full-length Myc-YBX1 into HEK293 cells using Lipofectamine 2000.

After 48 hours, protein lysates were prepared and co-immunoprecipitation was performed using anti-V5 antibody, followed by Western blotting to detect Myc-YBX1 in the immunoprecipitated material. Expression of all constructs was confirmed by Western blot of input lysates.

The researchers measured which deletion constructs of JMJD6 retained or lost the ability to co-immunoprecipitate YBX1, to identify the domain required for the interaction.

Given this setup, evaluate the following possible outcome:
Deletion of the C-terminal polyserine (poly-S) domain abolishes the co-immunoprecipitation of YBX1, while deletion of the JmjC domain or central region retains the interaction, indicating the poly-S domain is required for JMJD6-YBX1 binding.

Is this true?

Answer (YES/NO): NO